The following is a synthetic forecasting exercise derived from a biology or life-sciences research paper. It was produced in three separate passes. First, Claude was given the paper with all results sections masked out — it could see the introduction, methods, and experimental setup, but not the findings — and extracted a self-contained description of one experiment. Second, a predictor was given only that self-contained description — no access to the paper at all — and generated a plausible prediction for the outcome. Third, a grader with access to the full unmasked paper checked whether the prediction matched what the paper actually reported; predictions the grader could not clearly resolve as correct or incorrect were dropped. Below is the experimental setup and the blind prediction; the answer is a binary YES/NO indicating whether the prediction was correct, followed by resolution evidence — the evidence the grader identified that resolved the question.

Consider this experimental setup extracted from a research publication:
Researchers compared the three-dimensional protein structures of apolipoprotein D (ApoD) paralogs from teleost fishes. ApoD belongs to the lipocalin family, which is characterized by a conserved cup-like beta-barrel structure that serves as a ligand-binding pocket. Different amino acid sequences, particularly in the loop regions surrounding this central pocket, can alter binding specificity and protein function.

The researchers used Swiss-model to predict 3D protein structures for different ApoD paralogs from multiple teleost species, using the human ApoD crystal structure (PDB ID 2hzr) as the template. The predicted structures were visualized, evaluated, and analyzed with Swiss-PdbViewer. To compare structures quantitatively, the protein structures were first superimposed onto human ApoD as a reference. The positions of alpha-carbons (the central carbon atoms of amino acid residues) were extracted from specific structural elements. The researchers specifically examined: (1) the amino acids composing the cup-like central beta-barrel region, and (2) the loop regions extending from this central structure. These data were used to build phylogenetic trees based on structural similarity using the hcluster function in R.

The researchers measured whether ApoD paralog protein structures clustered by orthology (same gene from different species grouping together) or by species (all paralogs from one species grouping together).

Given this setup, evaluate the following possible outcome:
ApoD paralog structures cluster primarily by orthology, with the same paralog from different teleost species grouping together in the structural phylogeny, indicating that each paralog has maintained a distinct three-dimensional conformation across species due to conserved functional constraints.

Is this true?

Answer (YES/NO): YES